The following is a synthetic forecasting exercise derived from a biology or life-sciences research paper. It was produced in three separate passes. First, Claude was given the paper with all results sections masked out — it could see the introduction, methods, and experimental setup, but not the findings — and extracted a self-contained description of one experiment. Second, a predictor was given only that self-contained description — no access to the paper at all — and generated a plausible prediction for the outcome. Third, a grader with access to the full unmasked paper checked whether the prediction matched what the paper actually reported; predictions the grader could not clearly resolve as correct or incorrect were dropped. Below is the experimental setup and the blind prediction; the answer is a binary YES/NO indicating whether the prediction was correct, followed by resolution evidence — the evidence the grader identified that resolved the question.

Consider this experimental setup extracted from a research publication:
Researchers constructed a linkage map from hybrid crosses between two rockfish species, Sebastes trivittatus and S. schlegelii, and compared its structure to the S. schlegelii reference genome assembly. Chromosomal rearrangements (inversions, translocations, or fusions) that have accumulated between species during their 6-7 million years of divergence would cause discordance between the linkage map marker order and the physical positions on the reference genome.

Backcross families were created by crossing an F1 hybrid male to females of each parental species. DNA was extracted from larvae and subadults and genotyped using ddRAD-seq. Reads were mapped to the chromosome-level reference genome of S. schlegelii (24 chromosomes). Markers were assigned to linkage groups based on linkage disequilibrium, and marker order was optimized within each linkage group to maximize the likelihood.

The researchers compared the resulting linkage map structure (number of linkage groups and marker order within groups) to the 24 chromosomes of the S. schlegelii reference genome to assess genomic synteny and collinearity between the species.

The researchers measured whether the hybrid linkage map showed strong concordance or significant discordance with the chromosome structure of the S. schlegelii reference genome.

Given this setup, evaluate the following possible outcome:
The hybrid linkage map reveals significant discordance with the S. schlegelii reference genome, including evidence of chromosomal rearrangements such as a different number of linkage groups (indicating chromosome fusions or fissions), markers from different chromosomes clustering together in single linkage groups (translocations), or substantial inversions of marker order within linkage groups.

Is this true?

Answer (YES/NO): NO